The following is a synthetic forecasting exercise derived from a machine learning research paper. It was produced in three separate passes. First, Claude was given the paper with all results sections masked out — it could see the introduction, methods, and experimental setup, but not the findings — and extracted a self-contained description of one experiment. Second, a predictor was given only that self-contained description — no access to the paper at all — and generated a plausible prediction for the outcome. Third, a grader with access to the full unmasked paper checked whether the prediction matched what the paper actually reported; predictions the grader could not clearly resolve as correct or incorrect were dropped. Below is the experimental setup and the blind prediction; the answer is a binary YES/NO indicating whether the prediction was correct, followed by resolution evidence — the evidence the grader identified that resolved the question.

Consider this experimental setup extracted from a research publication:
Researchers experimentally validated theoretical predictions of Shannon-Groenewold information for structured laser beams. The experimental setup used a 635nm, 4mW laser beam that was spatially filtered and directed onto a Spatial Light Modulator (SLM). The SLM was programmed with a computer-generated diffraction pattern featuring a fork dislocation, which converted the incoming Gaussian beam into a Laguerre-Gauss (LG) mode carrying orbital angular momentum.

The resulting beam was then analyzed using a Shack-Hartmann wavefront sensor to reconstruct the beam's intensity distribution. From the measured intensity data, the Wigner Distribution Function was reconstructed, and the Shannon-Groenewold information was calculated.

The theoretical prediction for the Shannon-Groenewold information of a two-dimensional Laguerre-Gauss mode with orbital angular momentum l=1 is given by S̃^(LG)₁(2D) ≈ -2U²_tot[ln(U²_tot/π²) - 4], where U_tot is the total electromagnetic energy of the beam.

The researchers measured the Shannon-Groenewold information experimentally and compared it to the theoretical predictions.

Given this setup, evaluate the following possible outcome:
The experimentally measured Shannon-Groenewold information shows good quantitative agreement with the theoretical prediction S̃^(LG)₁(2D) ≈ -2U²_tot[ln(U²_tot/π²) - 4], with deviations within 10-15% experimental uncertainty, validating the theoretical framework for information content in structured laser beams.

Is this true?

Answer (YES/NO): NO